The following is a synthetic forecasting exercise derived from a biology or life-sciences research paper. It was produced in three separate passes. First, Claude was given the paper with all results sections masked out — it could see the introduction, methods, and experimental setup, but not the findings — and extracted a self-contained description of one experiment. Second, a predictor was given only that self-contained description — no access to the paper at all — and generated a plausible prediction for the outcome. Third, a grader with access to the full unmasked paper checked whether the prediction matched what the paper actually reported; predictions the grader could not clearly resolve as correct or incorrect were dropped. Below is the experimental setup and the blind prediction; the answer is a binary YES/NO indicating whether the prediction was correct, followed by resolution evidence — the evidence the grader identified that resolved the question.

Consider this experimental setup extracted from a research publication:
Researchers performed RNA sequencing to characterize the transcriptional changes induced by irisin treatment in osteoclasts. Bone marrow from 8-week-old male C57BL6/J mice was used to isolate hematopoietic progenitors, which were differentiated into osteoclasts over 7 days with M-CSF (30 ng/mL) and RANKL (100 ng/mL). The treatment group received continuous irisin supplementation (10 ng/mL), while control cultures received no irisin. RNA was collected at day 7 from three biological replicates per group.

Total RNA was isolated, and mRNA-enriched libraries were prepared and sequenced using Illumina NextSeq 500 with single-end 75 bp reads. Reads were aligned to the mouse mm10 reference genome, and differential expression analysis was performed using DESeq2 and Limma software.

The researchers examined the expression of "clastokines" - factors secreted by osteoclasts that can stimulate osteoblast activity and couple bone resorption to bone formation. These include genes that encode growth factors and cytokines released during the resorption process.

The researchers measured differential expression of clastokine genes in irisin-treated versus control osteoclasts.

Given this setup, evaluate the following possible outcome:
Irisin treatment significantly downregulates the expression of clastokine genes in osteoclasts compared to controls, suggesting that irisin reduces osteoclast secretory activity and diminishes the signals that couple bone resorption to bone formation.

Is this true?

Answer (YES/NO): NO